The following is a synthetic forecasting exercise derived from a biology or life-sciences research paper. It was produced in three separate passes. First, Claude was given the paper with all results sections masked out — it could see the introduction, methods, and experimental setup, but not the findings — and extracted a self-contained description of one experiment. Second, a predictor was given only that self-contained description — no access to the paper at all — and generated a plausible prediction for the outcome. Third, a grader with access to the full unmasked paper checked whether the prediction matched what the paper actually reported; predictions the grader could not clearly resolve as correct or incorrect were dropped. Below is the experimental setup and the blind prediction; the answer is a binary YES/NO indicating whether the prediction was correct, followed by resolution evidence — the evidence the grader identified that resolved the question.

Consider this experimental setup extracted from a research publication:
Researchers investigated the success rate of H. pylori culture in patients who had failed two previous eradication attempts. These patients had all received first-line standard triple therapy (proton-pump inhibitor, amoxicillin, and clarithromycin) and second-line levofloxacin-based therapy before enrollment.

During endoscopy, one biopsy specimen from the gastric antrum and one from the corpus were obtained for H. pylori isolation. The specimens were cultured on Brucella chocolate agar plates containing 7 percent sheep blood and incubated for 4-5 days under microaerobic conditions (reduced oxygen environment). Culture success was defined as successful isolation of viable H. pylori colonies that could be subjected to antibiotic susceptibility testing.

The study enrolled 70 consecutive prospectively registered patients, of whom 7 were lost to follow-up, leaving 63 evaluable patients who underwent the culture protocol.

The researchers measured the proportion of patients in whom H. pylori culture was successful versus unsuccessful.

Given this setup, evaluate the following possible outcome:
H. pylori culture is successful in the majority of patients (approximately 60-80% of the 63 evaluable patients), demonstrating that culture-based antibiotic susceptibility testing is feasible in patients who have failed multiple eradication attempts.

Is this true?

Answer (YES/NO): YES